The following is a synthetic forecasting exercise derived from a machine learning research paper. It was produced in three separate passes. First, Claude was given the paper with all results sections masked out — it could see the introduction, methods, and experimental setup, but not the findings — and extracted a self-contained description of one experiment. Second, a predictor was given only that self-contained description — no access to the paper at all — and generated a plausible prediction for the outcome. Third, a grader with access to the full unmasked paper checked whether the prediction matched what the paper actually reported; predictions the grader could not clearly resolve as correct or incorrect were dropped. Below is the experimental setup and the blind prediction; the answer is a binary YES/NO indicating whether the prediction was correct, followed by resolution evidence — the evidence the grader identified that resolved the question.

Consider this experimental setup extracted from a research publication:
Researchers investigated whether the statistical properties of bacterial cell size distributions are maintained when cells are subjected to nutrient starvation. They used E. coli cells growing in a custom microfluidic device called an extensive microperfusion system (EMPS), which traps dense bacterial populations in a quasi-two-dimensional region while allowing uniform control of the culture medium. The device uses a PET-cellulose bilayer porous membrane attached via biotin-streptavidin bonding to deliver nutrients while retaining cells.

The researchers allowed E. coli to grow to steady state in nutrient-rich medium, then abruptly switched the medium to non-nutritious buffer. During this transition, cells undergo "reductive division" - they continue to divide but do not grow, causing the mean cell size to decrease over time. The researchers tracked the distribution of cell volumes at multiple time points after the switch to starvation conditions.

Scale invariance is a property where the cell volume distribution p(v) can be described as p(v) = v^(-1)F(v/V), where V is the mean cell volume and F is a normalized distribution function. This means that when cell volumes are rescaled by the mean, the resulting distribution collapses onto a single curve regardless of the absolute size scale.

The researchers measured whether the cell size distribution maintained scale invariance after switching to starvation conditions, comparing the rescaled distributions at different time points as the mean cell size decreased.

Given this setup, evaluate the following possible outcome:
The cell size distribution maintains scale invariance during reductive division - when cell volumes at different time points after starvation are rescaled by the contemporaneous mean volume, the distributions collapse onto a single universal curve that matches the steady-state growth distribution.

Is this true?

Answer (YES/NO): YES